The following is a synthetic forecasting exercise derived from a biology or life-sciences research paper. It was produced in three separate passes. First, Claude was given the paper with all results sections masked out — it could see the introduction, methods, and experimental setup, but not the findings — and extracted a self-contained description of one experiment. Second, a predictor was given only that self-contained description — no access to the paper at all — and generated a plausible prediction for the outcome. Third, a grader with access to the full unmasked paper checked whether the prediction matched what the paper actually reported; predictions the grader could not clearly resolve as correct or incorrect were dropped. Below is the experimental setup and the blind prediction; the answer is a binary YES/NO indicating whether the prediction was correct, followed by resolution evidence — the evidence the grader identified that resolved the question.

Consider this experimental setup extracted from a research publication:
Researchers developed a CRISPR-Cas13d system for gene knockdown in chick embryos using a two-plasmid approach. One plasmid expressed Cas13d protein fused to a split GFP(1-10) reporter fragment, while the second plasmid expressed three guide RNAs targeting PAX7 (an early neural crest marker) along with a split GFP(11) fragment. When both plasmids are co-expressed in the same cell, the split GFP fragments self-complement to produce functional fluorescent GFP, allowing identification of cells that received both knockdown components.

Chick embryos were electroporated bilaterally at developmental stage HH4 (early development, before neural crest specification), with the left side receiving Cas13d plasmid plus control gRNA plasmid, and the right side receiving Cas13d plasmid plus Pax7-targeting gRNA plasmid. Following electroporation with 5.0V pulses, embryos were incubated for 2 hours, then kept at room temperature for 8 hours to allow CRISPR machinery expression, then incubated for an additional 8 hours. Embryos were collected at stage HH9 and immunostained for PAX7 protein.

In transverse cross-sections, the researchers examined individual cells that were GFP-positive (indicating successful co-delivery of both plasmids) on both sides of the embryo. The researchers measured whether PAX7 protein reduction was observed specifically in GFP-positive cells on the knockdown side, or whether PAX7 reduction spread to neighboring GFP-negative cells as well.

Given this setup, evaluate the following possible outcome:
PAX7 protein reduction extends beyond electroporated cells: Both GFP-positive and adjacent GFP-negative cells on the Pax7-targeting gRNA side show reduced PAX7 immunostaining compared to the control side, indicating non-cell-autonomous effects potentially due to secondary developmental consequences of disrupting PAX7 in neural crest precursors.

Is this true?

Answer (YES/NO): NO